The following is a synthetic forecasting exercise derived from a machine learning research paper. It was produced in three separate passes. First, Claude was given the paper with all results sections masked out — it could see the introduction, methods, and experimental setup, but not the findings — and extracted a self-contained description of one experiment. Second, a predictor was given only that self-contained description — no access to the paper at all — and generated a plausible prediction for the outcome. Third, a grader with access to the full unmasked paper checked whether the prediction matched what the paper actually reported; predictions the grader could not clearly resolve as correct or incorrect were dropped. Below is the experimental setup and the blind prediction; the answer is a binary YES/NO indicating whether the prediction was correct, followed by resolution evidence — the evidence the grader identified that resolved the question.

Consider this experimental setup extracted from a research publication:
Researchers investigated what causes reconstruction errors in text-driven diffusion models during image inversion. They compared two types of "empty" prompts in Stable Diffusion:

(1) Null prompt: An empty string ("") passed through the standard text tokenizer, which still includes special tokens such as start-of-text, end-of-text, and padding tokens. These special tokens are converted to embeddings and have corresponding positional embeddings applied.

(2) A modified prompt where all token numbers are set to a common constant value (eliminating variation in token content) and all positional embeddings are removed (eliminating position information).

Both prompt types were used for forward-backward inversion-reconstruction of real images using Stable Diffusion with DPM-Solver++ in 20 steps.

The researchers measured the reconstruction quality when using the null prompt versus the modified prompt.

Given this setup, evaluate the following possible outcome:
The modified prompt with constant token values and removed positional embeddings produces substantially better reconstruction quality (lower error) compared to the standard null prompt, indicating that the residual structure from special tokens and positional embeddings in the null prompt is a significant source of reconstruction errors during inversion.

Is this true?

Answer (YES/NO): YES